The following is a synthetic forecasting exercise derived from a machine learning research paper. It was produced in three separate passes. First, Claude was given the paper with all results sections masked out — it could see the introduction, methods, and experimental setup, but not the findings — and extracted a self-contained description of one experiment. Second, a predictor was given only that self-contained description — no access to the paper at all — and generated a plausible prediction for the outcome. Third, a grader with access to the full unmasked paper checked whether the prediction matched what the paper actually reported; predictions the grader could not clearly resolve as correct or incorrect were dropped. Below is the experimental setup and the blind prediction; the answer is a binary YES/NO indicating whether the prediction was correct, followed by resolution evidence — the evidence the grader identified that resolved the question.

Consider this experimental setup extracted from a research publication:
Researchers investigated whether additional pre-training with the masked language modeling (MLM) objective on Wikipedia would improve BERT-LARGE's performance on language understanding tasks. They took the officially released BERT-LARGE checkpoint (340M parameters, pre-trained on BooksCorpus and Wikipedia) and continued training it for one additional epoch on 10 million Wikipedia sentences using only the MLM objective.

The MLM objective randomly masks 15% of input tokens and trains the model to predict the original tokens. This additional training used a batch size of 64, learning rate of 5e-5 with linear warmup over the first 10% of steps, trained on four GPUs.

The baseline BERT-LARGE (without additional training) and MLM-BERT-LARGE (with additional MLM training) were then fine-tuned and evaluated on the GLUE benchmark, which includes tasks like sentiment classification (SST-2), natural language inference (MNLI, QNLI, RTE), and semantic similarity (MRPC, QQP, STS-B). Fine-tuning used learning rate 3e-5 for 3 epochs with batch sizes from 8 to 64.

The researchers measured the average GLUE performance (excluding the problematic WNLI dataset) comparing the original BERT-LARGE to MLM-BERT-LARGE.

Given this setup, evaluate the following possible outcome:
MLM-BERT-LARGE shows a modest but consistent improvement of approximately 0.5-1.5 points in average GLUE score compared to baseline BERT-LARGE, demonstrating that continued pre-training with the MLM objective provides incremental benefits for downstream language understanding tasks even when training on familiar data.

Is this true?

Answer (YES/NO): NO